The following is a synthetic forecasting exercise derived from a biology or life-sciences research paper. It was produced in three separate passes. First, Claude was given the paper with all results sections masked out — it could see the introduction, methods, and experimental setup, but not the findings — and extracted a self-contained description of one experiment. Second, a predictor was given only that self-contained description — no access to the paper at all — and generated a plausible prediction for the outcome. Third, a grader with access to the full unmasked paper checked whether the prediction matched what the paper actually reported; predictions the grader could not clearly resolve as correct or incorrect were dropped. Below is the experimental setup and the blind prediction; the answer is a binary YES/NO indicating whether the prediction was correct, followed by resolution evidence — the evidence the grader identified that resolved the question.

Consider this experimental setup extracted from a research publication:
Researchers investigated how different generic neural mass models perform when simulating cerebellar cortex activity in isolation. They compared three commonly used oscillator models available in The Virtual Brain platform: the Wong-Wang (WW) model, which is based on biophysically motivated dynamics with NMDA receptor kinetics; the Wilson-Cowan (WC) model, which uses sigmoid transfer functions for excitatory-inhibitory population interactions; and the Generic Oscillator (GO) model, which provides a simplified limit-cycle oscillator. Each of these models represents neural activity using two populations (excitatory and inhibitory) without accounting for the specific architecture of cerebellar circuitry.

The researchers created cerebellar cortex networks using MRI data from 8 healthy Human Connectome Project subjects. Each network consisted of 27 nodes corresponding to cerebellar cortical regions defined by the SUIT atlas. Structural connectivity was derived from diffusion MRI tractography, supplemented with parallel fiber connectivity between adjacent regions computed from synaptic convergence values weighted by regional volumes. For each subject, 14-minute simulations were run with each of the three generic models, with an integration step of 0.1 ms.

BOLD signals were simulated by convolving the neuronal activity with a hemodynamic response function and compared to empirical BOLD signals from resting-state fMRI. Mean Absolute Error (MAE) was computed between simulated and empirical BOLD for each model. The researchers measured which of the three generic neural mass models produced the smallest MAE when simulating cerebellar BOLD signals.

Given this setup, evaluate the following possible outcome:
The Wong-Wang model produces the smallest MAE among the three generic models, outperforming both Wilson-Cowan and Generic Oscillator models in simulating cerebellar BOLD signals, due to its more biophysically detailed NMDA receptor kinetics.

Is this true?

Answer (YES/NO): NO